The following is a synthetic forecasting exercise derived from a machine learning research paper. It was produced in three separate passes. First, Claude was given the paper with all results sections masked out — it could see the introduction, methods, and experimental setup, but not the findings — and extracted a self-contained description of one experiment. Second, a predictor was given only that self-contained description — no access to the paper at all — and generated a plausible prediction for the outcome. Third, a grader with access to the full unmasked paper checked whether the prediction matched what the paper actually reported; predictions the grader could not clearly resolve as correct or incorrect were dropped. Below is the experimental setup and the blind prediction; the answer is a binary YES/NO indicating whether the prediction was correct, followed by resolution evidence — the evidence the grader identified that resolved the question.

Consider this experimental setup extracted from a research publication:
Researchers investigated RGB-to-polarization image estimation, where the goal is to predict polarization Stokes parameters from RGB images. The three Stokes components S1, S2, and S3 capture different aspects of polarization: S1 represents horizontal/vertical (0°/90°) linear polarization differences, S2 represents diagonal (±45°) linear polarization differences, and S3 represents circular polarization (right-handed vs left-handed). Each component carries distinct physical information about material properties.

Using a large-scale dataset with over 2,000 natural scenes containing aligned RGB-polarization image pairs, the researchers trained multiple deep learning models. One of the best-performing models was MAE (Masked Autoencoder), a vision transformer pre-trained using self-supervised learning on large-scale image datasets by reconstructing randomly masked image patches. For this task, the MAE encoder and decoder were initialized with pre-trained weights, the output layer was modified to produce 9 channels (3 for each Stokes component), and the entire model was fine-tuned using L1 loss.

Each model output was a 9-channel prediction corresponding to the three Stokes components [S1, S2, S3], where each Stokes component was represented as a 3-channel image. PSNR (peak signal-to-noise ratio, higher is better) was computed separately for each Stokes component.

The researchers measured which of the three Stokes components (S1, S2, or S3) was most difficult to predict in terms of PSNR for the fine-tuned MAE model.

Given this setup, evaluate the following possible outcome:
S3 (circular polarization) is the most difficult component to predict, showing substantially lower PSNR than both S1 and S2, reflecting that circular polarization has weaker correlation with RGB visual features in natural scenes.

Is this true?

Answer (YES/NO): NO